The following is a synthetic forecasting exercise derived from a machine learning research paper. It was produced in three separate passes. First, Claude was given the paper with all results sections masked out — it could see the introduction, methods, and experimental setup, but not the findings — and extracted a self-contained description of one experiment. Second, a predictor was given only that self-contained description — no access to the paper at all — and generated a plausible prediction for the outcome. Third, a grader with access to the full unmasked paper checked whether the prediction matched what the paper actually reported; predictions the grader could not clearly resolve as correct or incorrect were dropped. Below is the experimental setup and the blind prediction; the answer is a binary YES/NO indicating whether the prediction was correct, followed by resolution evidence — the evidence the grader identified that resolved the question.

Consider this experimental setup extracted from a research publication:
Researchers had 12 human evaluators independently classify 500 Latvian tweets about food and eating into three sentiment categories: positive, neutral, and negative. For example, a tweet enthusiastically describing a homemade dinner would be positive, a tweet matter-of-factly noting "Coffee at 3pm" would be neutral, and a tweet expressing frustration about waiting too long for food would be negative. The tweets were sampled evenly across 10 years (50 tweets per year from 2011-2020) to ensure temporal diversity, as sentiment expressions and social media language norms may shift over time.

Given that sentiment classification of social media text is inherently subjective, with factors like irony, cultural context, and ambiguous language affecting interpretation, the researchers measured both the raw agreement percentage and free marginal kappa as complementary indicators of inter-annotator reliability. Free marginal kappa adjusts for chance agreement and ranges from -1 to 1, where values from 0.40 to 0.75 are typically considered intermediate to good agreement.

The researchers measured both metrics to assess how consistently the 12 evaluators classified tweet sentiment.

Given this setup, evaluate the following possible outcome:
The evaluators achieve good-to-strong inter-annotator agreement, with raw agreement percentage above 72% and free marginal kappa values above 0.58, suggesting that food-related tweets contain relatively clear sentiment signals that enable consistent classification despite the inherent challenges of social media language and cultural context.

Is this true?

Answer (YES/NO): NO